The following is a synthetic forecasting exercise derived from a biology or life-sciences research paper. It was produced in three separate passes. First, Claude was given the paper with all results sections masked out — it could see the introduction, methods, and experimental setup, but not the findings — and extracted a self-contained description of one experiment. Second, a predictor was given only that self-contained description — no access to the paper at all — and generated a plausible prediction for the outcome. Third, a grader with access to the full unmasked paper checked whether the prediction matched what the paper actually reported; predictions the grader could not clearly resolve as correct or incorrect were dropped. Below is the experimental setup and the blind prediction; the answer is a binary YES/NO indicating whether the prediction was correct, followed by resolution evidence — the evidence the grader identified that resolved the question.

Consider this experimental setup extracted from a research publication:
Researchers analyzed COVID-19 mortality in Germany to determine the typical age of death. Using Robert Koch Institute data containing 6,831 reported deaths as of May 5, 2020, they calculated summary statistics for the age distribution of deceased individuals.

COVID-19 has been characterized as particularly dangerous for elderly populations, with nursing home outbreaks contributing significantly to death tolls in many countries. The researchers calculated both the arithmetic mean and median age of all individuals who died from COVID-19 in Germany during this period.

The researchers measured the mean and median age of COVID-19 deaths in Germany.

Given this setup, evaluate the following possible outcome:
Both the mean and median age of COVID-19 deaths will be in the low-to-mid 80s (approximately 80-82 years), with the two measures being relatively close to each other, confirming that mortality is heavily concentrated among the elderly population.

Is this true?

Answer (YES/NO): YES